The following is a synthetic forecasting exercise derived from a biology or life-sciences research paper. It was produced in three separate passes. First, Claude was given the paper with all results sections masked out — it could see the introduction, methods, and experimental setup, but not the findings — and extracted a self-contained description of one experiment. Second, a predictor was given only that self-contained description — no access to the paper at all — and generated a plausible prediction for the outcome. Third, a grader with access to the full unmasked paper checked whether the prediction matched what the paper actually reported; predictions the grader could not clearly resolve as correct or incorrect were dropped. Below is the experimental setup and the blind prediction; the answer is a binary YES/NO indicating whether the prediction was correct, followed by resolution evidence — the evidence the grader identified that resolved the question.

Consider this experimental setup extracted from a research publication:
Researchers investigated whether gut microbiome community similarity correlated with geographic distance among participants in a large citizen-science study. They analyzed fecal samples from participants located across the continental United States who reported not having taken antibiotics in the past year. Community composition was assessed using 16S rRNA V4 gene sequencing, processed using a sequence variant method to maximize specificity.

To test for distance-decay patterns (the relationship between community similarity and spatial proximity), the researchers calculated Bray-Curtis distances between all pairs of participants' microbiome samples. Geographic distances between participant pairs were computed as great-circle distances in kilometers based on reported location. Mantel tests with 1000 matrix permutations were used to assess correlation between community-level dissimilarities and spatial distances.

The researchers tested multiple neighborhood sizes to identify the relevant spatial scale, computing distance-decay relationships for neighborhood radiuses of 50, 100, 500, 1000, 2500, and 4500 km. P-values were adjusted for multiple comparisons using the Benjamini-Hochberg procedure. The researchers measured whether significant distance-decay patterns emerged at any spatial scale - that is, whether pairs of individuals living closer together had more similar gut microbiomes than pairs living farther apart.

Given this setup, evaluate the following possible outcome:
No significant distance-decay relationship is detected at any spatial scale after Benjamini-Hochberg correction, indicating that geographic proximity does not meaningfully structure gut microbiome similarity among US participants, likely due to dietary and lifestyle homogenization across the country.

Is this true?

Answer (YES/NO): NO